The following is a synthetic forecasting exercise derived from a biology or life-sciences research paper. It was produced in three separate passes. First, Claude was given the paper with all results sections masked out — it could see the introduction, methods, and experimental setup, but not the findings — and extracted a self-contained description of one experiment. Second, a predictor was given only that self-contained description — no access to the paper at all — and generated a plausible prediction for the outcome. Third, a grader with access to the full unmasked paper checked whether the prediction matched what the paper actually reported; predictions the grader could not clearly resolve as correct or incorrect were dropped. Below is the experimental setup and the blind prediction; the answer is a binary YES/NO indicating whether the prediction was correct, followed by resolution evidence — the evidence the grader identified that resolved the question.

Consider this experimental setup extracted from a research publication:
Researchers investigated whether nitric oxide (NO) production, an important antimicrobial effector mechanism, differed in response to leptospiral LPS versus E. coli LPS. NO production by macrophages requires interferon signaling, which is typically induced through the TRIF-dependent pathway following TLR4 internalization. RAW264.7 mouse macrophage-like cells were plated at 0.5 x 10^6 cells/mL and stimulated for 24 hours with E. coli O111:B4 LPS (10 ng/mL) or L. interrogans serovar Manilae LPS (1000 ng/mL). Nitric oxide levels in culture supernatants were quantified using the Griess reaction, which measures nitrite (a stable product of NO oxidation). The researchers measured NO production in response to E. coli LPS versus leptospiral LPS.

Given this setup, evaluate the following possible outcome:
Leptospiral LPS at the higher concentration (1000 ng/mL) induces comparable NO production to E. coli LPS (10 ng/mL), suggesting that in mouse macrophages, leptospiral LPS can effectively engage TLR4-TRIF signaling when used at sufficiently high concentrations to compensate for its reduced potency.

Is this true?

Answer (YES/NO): NO